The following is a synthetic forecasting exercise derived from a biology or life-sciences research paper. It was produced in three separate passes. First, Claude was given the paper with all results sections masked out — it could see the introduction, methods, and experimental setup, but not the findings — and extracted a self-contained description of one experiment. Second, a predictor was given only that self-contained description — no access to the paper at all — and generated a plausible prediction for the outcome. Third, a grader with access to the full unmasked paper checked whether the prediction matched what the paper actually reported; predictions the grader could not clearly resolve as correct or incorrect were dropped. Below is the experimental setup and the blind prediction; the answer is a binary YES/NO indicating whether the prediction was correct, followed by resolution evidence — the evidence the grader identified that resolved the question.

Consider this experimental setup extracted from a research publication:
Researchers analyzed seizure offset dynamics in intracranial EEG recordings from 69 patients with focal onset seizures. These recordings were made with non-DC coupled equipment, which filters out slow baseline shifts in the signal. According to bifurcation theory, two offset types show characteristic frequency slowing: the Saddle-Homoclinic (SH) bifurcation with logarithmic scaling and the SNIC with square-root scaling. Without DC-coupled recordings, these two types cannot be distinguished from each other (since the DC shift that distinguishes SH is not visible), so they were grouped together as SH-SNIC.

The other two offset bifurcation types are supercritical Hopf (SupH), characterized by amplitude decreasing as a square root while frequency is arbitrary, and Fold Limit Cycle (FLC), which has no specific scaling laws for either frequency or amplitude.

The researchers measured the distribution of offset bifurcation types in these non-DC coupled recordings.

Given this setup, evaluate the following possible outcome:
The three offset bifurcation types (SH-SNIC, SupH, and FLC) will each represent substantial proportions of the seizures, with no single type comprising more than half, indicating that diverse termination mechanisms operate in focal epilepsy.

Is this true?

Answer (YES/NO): NO